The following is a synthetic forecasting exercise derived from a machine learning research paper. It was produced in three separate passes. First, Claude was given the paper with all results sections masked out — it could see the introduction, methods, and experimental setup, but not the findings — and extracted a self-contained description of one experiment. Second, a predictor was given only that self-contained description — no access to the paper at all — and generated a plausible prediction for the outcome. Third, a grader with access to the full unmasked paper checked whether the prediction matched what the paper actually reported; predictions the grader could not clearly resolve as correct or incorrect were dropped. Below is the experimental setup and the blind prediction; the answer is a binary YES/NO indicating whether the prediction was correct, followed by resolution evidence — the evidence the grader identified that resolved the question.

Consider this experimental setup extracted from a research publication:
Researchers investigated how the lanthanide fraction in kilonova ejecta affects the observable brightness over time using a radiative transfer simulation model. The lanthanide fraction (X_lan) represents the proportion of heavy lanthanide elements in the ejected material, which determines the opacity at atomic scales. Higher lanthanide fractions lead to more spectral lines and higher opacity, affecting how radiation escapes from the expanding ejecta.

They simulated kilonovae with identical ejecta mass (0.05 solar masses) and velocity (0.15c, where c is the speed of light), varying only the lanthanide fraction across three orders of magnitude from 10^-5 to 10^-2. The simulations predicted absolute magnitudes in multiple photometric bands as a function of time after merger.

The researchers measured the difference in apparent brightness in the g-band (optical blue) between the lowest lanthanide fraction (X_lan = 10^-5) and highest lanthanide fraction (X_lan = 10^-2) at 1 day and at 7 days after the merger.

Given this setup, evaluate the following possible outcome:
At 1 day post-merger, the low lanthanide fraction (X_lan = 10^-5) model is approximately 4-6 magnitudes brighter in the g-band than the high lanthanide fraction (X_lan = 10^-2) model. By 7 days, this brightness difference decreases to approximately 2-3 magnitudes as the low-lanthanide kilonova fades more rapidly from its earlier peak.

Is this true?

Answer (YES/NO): NO